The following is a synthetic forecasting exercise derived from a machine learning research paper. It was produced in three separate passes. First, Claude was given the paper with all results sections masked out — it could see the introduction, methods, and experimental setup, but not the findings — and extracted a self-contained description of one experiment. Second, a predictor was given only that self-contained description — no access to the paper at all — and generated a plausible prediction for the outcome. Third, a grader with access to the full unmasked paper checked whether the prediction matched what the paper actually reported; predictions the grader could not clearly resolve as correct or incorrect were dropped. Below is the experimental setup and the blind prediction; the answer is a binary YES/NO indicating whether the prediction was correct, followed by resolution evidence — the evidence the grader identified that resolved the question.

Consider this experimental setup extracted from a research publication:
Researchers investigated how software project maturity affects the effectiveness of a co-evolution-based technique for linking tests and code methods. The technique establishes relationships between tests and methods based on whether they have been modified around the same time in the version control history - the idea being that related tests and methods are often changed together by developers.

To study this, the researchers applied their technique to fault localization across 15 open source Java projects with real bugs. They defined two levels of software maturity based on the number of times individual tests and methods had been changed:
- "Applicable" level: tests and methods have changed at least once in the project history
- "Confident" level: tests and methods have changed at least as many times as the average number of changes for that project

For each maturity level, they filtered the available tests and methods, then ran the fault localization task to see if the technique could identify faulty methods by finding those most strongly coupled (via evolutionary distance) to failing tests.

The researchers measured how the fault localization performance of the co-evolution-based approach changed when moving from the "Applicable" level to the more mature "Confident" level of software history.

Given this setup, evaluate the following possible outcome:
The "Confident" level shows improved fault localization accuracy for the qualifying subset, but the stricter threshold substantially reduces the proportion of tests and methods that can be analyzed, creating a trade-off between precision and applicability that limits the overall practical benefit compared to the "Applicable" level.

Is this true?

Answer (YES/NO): NO